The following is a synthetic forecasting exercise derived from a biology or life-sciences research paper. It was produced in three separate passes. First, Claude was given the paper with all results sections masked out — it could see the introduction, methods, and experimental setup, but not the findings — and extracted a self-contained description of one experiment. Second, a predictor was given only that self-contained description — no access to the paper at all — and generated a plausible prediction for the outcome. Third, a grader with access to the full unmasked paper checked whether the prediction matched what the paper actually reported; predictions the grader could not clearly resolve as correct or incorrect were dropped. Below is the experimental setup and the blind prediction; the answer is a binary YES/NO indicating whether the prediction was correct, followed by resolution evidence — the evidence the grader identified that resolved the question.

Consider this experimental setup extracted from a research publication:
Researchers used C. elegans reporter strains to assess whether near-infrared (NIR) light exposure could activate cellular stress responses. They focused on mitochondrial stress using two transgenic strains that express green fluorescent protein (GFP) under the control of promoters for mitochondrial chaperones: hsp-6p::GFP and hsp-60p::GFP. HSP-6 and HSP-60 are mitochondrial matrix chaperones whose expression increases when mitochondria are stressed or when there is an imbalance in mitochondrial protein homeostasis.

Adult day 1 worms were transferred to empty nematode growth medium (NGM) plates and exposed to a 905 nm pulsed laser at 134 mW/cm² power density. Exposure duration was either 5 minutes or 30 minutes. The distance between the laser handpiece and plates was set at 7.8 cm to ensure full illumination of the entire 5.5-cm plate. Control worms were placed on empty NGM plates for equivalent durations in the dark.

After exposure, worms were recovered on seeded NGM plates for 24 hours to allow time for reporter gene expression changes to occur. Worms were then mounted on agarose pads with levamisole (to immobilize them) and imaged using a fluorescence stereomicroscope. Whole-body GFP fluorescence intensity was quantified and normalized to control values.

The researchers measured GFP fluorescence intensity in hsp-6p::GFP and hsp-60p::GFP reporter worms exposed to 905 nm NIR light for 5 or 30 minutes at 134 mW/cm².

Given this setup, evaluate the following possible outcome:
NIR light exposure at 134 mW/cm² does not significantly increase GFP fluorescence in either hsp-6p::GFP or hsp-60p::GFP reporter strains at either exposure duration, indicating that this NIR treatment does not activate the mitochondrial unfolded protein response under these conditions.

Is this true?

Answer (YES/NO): NO